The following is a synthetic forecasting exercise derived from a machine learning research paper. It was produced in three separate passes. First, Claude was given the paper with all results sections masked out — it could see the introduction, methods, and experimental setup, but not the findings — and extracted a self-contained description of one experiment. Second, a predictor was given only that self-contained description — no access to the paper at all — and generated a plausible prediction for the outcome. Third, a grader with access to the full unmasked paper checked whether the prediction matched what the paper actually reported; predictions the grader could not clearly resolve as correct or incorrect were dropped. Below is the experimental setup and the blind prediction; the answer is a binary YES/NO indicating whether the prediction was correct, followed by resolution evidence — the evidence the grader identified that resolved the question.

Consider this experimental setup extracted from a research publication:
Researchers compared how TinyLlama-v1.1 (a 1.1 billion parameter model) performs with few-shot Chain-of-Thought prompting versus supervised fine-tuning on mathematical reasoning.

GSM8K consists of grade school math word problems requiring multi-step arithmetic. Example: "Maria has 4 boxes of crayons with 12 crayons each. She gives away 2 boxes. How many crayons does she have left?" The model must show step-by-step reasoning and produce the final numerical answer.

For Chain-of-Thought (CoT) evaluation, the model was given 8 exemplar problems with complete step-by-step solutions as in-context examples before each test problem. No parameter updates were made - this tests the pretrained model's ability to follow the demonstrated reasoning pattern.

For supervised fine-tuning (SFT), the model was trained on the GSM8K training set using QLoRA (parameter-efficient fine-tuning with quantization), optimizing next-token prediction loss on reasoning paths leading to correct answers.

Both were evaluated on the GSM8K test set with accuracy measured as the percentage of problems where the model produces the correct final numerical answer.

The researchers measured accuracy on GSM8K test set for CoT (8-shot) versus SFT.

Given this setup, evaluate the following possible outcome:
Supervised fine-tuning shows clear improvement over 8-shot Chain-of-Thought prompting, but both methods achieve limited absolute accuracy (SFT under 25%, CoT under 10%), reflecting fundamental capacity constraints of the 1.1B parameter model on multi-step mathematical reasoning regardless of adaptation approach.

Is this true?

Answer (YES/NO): YES